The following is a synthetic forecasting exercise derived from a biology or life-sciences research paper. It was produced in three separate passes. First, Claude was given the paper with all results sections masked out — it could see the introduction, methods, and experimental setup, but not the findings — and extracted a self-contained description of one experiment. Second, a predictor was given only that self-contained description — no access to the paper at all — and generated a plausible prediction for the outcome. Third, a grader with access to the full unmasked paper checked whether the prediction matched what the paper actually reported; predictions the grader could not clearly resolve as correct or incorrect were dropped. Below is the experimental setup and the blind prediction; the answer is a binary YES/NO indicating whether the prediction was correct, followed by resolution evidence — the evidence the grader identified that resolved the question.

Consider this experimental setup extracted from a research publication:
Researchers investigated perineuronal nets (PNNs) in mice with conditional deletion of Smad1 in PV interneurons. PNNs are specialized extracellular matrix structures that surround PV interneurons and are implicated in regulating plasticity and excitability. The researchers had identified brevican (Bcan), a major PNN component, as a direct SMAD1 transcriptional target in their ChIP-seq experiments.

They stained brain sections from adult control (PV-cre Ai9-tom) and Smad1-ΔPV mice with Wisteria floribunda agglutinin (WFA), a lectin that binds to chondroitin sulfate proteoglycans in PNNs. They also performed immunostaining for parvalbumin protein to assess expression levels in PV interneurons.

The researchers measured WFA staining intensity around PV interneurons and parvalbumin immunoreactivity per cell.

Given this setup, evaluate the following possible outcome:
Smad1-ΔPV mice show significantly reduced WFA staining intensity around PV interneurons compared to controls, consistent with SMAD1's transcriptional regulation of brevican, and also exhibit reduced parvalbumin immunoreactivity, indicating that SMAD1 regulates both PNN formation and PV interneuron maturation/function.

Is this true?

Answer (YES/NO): YES